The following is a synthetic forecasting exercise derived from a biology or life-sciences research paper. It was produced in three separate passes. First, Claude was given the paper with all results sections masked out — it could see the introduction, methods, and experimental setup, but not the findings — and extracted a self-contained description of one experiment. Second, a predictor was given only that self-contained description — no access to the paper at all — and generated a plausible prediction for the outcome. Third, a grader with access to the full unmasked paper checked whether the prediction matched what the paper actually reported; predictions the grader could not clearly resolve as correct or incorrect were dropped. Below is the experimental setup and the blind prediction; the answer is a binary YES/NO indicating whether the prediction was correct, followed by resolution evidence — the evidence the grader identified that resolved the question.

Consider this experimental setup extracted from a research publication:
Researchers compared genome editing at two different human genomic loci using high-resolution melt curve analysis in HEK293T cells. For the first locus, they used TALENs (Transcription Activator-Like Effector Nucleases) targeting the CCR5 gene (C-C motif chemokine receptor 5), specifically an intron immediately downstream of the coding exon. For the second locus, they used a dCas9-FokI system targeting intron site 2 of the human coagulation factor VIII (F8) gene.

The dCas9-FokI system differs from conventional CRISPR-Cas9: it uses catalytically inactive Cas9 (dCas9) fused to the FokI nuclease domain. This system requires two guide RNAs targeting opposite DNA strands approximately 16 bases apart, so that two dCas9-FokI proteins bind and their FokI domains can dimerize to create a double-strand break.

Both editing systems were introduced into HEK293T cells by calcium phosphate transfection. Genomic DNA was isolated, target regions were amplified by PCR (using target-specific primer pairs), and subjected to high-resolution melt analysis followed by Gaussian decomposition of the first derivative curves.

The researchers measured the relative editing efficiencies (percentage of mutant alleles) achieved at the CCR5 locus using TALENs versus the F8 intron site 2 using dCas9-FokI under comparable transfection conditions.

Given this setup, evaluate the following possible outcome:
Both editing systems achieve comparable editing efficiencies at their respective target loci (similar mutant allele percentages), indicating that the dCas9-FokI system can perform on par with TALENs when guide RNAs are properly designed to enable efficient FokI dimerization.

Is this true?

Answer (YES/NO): YES